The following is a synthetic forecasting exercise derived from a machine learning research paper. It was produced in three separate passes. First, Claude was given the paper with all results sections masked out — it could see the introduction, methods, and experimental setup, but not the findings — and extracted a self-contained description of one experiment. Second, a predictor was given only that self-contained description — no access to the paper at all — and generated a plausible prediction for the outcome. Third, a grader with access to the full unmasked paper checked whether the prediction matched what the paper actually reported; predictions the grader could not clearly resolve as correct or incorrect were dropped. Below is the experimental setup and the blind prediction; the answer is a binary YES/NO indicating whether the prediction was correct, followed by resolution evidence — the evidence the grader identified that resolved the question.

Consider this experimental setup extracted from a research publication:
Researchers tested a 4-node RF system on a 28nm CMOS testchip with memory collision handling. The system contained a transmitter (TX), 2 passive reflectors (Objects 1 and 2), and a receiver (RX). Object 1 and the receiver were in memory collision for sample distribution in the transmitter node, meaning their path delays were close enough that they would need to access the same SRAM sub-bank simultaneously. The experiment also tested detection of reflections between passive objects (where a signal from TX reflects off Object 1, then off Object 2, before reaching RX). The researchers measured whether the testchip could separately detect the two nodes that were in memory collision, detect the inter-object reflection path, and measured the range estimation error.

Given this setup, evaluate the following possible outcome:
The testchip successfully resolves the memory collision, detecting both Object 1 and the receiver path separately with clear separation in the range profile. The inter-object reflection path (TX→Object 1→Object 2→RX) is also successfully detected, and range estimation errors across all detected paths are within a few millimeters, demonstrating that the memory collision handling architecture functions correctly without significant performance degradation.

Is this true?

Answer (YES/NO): NO